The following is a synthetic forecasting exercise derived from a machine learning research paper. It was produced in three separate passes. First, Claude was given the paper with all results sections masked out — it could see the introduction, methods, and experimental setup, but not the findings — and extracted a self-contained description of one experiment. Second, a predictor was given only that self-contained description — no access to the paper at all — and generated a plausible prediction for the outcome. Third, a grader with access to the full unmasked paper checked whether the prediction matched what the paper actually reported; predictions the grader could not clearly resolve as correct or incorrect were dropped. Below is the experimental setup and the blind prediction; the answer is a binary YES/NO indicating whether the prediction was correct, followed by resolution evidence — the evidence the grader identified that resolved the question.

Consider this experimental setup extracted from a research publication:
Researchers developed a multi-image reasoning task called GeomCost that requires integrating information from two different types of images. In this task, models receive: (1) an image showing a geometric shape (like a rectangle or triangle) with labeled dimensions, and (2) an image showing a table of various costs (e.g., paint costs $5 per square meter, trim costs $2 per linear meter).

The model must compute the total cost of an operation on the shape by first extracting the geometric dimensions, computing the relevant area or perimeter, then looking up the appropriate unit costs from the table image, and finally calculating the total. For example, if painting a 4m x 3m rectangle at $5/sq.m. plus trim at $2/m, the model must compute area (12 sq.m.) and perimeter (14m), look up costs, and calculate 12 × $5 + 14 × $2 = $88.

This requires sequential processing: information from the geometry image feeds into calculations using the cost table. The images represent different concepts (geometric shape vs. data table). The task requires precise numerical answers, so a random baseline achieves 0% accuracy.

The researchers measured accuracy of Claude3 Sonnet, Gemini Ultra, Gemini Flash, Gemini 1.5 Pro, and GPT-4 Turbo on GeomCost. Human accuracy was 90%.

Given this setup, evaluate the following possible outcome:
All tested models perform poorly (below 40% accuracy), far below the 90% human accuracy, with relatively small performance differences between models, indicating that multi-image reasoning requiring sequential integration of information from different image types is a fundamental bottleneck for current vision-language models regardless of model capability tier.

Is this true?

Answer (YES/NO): NO